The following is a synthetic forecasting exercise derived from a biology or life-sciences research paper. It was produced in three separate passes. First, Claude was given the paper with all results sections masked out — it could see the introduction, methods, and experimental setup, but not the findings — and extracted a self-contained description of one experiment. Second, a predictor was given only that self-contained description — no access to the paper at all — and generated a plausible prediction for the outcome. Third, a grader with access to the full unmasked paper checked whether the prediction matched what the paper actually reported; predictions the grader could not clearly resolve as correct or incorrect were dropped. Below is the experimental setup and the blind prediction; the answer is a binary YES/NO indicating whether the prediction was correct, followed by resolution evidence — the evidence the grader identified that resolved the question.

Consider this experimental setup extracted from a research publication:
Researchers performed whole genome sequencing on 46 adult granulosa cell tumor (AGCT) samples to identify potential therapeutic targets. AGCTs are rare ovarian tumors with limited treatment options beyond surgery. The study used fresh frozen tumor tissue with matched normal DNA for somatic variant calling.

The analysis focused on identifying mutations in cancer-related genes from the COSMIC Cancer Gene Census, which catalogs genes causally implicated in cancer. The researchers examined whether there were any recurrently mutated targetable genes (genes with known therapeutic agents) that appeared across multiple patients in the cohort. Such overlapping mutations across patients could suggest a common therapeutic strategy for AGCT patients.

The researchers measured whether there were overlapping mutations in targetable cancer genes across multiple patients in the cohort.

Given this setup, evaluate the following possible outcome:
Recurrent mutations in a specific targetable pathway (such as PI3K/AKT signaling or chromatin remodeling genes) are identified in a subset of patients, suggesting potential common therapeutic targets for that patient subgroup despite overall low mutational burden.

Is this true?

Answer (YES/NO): NO